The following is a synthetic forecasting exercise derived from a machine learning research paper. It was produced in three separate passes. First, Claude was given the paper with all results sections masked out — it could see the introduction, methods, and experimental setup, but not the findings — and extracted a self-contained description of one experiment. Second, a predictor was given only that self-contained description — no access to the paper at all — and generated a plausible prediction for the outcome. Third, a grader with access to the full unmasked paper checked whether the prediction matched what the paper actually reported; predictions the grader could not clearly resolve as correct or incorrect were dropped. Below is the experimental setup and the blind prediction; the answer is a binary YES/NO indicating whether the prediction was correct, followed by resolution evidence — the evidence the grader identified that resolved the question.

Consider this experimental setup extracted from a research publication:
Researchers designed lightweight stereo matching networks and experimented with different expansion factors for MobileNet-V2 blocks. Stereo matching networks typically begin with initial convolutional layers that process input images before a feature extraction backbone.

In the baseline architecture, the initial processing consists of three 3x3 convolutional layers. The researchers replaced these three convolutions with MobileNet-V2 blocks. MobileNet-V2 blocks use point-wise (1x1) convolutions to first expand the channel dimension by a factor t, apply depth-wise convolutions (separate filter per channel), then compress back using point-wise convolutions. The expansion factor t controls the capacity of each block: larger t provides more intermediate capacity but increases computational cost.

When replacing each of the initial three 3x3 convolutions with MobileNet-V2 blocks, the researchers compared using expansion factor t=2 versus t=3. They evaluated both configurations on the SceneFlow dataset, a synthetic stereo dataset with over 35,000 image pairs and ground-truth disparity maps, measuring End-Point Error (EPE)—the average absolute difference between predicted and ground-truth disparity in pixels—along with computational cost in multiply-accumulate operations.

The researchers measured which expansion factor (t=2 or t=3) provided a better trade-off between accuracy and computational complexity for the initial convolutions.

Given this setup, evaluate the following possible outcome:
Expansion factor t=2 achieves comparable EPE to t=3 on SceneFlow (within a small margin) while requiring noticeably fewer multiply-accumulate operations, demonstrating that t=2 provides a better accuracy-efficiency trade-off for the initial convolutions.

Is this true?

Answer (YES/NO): NO